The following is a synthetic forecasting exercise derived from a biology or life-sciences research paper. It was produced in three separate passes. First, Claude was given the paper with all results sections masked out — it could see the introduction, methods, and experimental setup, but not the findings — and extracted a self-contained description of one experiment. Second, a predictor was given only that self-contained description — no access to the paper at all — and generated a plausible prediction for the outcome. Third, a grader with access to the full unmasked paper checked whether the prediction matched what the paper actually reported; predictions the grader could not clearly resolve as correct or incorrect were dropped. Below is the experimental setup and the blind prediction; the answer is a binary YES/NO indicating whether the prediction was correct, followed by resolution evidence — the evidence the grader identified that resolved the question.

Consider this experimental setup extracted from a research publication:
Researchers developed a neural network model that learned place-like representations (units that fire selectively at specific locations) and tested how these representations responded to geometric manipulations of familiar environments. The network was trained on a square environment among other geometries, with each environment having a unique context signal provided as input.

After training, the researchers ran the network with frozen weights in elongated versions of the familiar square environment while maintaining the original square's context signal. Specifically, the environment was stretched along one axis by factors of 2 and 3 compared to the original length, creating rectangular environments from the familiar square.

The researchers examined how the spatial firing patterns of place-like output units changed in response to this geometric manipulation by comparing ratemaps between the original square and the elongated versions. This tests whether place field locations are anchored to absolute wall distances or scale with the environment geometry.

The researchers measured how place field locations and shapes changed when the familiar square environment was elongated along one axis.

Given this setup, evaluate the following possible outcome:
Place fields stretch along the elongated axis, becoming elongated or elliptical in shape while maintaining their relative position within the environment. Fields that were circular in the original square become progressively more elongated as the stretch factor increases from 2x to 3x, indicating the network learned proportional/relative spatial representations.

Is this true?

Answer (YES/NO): YES